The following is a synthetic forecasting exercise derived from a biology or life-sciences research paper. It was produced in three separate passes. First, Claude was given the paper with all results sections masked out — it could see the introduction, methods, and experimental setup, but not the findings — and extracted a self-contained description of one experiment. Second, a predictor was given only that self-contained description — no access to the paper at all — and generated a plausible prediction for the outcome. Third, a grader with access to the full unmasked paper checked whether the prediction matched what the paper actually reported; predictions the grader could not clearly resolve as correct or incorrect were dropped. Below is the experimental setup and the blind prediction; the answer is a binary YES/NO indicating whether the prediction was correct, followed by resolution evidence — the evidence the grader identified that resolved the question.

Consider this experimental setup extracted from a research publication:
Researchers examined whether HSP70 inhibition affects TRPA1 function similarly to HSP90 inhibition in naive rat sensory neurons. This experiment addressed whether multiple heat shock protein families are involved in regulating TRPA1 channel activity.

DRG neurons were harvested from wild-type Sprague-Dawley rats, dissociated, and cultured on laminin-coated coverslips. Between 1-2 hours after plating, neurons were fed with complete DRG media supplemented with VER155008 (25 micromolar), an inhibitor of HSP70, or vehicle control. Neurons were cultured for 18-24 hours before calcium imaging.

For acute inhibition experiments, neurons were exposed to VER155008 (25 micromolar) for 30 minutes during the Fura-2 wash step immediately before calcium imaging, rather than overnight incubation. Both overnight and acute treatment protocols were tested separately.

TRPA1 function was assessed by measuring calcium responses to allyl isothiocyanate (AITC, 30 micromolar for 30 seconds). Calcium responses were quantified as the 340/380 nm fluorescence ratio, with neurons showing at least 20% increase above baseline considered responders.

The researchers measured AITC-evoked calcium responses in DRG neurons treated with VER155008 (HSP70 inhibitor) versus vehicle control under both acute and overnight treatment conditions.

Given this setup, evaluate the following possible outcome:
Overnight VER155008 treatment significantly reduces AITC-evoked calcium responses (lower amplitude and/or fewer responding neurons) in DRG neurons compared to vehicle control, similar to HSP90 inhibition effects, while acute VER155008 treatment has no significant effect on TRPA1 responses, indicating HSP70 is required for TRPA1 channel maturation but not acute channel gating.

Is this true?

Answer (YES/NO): NO